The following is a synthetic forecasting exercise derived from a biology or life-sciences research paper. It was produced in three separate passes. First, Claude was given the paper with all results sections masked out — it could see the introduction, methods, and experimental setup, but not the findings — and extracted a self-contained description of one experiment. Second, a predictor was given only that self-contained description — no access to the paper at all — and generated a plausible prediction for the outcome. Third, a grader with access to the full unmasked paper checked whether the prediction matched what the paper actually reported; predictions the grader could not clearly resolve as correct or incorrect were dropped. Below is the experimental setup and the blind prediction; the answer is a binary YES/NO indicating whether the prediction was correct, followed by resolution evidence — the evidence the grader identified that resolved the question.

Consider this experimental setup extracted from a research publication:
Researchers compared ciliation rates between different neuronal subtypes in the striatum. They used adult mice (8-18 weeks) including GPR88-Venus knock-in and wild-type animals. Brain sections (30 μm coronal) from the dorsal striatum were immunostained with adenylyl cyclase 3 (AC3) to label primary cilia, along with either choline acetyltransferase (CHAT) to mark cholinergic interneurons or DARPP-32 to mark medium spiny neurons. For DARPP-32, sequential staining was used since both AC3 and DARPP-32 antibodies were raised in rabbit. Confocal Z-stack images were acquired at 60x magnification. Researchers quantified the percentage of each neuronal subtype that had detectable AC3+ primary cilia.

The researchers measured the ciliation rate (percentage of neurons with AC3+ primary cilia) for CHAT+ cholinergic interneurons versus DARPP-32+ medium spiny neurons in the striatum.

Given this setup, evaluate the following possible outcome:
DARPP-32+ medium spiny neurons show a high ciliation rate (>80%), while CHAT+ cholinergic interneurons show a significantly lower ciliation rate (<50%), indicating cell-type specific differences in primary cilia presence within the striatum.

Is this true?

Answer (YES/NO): NO